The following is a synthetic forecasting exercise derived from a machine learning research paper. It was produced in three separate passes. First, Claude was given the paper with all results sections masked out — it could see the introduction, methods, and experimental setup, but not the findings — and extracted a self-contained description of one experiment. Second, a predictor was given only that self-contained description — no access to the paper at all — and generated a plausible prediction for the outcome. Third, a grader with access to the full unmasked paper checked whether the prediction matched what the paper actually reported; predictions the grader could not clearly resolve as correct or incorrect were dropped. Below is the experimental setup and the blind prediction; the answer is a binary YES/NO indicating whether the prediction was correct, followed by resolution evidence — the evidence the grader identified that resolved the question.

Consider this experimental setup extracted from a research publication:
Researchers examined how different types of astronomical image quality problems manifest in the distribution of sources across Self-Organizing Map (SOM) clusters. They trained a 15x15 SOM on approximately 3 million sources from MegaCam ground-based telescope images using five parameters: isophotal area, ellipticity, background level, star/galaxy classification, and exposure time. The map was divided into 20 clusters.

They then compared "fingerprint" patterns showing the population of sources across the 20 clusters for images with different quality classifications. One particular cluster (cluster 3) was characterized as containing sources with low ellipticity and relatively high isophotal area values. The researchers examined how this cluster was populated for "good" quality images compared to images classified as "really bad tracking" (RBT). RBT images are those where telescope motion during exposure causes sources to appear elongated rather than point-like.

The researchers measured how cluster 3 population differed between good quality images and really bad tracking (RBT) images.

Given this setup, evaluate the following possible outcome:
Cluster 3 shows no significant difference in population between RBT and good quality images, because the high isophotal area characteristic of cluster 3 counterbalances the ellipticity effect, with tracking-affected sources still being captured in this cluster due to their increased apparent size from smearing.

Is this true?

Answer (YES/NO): NO